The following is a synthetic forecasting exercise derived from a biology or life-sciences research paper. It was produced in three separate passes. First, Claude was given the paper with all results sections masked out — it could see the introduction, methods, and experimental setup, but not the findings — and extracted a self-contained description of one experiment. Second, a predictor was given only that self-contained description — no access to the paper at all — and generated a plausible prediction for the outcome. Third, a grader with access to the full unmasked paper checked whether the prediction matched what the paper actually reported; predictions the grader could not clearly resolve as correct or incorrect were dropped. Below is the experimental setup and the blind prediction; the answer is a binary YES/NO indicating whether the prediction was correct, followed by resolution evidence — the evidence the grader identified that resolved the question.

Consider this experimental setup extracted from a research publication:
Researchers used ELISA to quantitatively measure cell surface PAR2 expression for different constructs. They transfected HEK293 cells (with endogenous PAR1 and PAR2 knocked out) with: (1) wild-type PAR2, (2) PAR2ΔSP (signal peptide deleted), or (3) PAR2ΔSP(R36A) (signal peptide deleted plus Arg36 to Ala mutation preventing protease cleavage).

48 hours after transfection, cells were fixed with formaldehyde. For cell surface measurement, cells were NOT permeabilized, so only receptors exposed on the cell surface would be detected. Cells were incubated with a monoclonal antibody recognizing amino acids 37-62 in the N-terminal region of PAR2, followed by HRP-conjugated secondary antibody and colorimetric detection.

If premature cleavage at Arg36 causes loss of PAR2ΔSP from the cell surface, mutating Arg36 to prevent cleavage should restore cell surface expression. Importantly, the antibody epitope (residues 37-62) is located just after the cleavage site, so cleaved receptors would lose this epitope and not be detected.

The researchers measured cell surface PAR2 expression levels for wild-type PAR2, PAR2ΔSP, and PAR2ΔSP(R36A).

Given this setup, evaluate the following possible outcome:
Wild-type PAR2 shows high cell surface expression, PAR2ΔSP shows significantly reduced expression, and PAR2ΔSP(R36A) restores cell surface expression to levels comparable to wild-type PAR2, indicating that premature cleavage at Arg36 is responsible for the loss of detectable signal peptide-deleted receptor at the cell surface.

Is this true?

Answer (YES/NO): NO